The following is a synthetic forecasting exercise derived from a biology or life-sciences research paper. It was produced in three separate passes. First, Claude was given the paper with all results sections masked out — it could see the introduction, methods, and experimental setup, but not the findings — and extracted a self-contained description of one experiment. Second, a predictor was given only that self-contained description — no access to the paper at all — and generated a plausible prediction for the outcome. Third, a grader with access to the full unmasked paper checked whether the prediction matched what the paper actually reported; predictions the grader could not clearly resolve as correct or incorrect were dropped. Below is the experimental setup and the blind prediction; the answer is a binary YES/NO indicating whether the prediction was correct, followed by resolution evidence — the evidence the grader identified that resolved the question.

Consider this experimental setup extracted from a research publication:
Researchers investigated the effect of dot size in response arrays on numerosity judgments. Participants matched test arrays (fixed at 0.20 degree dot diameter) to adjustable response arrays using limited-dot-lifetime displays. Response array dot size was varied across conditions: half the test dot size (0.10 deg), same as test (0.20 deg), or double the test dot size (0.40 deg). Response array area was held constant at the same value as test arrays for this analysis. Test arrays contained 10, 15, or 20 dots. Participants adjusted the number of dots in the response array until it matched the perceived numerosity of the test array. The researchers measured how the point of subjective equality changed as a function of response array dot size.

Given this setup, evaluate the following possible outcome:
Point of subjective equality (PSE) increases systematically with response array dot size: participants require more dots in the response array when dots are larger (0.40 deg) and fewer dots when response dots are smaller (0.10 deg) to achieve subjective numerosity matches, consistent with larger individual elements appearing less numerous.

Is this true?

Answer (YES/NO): YES